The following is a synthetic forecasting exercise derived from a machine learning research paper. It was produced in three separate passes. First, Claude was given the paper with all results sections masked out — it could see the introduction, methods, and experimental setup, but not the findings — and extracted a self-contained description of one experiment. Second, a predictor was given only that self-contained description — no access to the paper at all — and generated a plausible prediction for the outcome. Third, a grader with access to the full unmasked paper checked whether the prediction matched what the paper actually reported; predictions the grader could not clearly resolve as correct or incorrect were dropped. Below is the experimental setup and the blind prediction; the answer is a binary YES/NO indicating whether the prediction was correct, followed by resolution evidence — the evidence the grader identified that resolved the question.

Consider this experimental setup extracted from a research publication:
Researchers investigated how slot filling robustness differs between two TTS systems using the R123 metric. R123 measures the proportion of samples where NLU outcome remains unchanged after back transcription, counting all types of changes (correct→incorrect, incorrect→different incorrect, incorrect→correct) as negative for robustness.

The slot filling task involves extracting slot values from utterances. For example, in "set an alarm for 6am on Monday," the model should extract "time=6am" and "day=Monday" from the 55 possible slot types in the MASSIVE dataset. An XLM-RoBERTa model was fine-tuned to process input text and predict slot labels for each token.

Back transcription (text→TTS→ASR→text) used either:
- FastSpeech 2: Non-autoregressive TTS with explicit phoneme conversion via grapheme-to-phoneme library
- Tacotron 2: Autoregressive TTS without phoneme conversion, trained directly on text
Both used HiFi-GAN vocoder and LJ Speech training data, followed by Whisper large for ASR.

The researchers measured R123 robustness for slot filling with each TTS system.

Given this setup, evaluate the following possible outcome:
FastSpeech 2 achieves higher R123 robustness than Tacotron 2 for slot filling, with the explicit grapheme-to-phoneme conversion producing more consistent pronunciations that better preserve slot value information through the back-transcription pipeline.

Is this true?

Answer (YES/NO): NO